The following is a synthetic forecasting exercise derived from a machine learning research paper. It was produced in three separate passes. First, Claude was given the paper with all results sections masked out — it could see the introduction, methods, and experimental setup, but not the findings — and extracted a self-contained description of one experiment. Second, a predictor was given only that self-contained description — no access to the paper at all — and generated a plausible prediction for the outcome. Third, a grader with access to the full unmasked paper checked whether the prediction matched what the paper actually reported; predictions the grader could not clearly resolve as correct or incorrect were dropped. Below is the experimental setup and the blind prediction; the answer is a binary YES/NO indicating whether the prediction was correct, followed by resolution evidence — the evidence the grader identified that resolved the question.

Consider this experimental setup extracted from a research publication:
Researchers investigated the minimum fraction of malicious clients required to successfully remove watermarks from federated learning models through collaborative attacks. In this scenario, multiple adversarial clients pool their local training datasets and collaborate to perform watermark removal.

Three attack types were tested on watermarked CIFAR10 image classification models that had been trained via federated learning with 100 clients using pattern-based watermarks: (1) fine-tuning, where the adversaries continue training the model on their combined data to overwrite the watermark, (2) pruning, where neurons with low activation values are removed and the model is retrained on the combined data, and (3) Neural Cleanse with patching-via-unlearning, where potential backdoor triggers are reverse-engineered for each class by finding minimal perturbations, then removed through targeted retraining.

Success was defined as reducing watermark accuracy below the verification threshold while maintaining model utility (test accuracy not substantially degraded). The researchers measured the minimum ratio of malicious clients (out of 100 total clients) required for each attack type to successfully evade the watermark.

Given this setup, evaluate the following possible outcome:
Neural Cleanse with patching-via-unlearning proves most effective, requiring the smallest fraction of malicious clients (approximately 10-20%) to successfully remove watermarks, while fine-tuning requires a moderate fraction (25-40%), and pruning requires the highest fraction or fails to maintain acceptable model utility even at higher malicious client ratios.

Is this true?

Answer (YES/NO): NO